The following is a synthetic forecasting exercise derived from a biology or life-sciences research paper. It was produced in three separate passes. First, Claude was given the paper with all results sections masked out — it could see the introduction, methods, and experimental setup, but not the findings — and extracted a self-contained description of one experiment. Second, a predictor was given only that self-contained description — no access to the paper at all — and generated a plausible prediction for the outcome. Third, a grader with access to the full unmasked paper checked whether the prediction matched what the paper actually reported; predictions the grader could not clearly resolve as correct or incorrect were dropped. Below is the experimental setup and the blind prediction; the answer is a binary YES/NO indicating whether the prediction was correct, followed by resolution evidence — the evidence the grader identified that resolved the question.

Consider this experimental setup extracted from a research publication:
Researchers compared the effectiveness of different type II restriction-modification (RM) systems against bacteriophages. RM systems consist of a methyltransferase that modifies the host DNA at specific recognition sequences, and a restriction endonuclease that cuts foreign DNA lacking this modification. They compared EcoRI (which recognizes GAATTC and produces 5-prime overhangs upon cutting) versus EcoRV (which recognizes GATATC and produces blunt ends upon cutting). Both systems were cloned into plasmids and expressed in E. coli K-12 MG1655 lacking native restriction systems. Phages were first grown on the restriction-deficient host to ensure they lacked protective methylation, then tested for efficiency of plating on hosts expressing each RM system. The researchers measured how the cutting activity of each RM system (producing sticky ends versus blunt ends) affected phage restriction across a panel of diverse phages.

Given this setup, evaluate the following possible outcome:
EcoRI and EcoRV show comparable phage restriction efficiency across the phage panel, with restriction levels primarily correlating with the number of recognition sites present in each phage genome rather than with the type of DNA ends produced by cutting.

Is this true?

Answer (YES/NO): NO